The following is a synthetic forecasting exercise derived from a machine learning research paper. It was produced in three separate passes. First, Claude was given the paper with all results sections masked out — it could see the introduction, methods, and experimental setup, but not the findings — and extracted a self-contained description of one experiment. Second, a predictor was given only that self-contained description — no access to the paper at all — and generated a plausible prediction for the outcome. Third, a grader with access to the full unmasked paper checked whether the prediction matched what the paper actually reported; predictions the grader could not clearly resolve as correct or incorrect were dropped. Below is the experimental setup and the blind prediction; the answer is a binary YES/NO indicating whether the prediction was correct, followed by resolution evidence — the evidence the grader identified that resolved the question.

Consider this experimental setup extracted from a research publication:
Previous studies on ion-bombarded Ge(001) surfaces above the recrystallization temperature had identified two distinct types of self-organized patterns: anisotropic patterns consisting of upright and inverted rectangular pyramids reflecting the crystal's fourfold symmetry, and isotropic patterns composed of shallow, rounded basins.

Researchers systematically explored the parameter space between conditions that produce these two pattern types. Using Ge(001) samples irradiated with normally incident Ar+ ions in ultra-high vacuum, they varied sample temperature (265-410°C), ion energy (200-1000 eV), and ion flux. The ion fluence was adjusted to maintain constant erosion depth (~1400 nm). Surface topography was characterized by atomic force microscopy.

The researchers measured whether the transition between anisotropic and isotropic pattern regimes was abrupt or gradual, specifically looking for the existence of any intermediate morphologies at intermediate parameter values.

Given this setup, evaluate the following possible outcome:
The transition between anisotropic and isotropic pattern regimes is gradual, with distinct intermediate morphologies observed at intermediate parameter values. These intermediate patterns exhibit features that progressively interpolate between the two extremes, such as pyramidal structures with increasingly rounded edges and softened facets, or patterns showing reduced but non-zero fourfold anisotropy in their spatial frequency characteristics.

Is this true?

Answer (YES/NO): NO